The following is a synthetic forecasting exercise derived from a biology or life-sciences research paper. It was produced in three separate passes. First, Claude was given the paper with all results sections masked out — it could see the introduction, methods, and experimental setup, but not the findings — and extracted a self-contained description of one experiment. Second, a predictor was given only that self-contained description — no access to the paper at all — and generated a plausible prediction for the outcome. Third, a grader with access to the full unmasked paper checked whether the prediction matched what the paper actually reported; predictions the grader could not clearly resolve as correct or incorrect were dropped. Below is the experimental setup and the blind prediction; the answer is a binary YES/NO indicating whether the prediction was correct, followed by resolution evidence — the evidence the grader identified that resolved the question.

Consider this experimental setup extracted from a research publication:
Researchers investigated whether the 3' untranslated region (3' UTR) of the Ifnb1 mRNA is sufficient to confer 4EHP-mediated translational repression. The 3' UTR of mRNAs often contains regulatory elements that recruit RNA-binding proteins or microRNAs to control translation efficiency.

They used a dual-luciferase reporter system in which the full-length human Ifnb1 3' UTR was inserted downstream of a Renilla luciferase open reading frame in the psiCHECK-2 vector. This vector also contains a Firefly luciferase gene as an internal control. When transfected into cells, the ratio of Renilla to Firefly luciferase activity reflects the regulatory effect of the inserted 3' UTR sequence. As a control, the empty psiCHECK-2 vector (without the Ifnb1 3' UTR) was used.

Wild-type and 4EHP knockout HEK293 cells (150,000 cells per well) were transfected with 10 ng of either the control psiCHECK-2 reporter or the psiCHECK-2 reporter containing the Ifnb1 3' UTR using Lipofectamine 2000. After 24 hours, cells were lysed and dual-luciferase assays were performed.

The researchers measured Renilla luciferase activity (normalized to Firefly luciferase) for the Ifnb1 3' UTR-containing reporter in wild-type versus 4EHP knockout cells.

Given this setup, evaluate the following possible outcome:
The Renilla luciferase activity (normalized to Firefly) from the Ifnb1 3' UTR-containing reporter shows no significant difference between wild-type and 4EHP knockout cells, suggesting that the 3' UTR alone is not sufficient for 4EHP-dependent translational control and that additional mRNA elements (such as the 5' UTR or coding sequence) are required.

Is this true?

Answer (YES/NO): NO